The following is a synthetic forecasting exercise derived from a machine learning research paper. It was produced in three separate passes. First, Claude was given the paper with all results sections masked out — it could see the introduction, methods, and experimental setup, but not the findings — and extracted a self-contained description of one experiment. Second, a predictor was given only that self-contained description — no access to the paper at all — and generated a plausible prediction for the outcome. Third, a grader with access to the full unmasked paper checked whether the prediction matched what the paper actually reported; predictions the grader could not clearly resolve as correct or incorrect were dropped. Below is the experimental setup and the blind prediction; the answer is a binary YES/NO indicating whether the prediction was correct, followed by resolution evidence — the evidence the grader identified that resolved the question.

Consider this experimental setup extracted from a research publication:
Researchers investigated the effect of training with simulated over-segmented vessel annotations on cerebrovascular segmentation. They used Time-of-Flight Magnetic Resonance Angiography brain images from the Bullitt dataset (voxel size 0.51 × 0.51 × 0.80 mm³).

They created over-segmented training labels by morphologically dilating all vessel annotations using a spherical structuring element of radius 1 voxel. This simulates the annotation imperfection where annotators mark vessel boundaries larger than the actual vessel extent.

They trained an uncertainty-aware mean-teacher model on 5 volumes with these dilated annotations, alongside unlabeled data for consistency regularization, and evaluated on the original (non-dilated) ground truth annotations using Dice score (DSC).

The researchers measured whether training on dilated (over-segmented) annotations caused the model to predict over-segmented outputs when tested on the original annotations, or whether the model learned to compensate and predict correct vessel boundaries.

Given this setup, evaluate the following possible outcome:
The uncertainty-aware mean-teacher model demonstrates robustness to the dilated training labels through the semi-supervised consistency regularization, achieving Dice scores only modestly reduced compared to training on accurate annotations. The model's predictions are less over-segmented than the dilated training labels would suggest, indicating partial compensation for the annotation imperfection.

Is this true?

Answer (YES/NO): NO